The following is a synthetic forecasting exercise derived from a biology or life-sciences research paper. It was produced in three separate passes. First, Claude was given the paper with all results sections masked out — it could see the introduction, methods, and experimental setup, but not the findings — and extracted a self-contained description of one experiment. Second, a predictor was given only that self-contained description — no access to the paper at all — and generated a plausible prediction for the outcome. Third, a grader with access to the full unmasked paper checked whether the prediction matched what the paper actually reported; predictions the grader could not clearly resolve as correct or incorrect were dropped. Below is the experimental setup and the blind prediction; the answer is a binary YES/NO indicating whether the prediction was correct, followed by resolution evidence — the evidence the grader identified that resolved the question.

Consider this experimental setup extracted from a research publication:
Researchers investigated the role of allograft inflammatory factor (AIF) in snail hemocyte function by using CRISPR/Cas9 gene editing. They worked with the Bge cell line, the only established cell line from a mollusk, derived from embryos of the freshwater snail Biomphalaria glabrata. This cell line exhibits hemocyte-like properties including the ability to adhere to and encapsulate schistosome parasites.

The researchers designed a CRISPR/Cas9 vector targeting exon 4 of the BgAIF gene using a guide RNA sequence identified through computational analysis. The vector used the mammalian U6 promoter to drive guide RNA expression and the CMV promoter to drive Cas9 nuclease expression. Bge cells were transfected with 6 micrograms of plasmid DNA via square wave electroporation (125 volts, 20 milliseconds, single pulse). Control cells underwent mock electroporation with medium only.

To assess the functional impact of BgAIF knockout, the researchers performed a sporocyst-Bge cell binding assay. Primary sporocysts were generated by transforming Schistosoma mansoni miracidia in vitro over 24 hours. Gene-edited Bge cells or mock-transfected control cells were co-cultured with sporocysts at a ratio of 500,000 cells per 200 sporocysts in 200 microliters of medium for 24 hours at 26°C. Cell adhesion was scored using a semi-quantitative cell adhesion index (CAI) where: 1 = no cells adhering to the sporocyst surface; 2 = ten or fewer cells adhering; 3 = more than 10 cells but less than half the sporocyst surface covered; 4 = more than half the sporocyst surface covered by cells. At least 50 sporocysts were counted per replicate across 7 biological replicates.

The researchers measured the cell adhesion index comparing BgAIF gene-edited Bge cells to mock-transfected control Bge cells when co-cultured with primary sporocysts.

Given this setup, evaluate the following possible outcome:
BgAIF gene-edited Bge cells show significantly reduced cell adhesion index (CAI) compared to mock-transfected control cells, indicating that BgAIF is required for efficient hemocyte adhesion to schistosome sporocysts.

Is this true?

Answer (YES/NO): YES